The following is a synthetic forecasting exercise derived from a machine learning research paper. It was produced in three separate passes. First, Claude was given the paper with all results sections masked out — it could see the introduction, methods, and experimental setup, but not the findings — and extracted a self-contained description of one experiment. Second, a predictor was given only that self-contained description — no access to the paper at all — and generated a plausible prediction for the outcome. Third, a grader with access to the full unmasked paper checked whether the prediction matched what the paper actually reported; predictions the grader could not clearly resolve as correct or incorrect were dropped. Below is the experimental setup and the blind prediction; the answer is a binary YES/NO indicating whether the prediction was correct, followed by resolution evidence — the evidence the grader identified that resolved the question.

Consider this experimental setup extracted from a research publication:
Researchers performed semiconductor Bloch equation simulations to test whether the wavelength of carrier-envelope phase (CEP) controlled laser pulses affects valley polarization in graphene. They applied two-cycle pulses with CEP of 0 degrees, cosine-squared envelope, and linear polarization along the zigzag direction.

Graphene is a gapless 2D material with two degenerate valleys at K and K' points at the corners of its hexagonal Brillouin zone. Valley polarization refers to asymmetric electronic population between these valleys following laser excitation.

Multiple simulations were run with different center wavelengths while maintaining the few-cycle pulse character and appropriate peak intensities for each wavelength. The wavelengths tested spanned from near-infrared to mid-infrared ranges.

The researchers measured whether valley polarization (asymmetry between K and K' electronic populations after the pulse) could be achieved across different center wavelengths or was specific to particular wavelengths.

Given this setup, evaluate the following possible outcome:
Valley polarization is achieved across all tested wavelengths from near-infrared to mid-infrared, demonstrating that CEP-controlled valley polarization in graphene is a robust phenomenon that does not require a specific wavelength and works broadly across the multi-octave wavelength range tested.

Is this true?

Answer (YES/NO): YES